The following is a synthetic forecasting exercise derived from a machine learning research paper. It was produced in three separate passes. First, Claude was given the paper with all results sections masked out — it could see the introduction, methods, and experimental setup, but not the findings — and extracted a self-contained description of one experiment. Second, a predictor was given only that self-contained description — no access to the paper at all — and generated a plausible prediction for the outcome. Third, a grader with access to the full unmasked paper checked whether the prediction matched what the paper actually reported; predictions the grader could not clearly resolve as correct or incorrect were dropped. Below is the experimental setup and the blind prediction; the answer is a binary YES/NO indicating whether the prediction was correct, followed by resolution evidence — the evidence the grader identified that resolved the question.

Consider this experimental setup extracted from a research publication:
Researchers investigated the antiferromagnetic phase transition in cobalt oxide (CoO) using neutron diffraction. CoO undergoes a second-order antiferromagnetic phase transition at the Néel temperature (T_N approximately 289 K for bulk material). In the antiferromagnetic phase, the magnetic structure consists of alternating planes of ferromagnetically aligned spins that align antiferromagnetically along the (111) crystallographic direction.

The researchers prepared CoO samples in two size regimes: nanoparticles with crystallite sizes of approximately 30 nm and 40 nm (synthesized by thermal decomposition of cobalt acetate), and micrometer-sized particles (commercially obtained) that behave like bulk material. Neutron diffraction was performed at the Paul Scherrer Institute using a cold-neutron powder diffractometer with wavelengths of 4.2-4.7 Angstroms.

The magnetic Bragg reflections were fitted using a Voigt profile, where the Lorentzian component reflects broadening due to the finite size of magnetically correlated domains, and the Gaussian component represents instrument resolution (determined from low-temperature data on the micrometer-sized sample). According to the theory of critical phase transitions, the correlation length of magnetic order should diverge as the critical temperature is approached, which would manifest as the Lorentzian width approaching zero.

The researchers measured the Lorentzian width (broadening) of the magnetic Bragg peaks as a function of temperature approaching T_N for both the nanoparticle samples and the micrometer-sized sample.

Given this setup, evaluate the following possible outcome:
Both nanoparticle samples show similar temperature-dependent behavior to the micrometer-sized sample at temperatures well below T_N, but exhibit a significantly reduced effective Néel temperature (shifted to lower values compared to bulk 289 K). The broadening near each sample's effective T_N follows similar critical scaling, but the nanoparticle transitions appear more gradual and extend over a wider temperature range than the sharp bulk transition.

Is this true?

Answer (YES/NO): NO